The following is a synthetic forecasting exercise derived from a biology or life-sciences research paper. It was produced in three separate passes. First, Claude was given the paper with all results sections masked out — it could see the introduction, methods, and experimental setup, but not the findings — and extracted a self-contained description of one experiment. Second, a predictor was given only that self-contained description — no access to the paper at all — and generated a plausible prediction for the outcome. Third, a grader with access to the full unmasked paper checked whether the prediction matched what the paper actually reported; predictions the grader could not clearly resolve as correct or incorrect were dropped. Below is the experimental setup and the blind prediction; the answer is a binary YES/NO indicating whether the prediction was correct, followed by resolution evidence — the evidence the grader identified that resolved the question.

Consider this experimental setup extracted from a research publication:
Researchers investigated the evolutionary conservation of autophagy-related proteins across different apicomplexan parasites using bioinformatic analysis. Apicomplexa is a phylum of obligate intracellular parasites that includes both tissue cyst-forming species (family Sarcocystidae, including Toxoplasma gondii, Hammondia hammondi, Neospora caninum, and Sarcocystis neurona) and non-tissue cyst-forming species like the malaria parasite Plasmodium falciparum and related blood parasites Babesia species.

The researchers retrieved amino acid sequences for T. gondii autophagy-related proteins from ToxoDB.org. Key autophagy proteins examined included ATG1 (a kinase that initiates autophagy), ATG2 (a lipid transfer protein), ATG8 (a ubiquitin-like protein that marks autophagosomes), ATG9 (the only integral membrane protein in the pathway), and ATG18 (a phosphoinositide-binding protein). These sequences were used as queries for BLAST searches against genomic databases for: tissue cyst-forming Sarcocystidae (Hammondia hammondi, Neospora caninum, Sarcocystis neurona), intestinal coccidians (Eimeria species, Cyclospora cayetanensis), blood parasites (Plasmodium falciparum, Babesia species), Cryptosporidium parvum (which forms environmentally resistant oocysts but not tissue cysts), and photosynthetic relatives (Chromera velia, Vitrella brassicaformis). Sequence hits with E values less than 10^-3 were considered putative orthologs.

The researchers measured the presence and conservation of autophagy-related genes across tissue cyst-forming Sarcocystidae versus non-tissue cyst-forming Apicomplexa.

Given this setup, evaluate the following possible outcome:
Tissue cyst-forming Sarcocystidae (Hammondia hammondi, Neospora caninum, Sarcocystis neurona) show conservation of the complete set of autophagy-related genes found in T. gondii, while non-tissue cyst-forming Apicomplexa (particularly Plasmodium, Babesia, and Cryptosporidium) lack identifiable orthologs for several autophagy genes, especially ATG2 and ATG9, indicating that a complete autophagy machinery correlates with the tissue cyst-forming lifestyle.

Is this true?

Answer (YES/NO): YES